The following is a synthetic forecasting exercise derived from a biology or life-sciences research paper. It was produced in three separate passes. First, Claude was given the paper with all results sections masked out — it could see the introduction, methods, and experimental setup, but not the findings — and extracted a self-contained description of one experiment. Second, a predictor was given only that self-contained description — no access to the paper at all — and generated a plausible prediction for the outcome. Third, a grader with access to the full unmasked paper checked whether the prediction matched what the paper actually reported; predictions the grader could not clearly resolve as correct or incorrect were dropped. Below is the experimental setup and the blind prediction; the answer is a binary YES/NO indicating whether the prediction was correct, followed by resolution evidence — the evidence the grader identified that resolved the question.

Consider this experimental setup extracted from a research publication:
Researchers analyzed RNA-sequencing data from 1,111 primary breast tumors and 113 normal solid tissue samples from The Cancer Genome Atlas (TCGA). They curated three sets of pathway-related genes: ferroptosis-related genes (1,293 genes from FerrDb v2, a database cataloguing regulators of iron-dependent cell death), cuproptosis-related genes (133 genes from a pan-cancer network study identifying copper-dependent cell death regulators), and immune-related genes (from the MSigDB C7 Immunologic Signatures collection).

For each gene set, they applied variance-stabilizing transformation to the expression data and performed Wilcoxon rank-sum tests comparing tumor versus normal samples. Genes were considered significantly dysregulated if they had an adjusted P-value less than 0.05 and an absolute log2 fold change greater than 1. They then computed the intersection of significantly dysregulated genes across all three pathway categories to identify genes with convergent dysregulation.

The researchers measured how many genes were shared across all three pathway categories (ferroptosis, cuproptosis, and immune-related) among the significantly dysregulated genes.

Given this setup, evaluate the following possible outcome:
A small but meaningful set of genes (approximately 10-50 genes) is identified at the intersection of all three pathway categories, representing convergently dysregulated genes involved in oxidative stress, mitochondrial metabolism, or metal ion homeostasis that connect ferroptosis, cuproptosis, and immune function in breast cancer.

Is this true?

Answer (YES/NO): NO